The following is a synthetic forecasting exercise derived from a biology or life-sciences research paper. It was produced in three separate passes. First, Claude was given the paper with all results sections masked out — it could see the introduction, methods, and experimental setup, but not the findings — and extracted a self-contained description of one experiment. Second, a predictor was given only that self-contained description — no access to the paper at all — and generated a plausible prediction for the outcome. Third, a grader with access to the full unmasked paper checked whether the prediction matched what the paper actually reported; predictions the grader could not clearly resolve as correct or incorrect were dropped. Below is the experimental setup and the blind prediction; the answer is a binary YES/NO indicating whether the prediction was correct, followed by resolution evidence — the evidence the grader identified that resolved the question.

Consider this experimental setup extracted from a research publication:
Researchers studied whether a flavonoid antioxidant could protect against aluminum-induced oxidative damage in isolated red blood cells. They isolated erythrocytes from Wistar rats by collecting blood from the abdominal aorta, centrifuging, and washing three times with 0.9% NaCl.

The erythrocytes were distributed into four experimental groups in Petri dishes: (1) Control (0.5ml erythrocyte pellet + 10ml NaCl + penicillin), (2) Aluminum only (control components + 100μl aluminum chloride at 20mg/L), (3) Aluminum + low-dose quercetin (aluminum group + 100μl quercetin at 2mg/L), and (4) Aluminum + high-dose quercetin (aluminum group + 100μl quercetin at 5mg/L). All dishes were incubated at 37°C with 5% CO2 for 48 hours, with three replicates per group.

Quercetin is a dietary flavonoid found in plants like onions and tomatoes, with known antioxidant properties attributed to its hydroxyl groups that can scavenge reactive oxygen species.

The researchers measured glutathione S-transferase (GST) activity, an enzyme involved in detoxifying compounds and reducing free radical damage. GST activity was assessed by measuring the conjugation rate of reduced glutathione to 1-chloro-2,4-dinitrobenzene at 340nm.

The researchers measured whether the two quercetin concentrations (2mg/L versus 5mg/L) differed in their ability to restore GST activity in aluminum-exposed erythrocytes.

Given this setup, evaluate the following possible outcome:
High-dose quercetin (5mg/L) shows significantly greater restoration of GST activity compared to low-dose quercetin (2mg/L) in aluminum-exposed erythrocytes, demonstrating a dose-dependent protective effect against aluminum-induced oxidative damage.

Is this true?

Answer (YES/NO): YES